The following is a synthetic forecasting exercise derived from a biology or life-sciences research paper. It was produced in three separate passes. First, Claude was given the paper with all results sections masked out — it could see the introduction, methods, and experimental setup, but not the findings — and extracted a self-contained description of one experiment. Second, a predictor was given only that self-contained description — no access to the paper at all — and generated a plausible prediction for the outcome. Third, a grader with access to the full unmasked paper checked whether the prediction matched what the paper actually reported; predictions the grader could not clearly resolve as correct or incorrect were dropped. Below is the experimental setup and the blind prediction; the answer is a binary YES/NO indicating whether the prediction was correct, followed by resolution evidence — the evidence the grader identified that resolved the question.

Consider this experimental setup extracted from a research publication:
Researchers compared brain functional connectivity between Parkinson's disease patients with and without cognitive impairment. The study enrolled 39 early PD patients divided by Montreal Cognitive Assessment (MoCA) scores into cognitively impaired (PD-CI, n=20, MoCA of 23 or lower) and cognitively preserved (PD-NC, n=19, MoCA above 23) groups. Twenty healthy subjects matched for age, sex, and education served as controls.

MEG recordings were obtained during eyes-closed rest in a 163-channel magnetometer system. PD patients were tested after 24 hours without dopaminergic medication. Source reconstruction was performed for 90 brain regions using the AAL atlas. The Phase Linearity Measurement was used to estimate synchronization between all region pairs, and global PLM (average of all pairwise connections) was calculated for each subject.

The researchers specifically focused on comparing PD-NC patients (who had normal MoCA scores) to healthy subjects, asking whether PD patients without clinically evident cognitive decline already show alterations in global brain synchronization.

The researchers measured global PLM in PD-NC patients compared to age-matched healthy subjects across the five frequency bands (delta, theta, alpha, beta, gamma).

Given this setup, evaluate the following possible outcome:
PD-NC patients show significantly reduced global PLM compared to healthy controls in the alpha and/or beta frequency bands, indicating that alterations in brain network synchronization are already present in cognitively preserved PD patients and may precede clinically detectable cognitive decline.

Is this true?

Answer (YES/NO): NO